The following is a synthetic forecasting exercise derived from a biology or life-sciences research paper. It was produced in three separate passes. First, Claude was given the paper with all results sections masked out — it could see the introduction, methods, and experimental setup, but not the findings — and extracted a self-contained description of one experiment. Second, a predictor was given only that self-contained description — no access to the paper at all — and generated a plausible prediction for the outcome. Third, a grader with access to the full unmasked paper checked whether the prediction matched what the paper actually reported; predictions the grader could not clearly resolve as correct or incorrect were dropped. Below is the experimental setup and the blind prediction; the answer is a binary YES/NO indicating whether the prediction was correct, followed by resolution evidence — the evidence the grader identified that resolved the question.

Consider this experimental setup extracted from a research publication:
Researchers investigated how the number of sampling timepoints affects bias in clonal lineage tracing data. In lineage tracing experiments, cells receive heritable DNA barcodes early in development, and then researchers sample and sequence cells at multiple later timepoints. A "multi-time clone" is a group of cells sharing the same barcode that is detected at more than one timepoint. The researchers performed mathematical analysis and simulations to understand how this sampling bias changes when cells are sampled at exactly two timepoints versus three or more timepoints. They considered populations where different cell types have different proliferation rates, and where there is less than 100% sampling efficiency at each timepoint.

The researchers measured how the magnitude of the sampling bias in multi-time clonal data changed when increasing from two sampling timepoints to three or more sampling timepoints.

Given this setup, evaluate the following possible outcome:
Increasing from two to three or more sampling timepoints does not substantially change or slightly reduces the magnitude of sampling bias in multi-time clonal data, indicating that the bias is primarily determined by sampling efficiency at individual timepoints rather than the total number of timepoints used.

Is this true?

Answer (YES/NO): NO